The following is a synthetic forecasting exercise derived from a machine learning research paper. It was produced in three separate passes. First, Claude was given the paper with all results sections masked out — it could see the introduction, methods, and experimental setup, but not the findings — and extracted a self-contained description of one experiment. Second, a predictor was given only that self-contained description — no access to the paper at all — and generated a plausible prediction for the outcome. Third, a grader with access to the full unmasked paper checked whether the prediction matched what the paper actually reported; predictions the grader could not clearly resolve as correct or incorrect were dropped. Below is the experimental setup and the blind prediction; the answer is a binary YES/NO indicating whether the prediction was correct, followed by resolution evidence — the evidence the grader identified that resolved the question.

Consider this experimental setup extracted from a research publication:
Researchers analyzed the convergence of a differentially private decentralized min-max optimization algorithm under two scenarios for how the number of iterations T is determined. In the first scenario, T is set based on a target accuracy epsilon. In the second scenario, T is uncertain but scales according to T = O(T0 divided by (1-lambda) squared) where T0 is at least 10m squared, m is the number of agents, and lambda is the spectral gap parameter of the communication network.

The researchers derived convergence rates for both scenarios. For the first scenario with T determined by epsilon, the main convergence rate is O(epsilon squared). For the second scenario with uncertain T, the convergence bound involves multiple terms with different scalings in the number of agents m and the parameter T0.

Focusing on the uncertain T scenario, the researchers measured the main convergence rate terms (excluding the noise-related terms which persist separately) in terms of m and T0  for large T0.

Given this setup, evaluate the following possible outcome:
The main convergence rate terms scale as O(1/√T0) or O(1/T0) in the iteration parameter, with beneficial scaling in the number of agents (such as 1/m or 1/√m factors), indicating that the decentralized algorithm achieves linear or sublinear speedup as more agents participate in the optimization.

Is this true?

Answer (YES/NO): NO